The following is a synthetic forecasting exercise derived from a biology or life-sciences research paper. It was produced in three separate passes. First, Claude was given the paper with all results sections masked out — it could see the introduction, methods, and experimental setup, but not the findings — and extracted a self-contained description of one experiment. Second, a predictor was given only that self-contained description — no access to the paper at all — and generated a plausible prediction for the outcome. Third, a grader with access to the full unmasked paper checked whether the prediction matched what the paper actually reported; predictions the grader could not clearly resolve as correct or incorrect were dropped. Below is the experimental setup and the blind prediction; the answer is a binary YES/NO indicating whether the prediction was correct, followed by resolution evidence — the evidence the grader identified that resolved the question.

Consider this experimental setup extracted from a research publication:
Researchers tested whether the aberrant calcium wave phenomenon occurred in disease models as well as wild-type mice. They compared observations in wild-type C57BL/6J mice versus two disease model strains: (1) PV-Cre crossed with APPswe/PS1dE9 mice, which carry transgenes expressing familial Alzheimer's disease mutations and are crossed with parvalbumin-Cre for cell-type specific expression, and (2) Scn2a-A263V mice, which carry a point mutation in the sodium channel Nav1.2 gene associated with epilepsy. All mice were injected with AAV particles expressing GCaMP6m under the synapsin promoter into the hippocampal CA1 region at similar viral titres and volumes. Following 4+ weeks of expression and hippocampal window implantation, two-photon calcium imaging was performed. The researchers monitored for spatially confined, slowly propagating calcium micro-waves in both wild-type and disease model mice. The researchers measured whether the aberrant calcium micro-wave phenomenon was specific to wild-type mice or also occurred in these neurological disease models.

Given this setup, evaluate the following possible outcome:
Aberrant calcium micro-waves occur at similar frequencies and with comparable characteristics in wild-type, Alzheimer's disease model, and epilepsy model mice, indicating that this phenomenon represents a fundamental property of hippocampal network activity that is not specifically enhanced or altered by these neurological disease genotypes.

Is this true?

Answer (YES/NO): NO